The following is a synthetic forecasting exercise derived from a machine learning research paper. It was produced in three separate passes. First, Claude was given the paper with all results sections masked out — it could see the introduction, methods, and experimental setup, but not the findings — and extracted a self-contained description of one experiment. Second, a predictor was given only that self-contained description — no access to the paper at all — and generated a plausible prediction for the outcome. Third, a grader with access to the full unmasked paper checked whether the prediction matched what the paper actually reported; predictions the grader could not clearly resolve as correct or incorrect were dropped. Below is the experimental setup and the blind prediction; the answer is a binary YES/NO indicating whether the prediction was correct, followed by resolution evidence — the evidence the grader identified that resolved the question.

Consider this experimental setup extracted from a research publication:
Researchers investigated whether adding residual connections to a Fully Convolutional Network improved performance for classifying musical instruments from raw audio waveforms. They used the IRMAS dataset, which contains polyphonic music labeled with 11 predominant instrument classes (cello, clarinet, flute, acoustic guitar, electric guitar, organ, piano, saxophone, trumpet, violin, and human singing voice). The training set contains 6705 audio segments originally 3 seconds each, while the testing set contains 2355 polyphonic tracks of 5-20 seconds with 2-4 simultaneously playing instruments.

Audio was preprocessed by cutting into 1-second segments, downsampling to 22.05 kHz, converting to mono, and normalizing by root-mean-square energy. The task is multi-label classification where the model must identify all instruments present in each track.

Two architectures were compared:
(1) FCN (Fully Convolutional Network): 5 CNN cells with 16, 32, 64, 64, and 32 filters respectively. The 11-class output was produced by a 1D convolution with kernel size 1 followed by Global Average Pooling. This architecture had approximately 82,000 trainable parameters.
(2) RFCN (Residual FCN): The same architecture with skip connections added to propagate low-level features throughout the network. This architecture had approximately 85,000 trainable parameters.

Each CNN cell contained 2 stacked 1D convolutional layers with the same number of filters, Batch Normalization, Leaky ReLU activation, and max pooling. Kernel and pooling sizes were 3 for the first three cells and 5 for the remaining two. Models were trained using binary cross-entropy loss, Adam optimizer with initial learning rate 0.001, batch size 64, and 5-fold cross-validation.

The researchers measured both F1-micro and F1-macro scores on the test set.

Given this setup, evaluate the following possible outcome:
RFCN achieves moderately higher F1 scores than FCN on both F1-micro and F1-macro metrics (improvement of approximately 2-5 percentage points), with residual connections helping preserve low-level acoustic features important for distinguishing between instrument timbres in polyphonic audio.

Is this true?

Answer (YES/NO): NO